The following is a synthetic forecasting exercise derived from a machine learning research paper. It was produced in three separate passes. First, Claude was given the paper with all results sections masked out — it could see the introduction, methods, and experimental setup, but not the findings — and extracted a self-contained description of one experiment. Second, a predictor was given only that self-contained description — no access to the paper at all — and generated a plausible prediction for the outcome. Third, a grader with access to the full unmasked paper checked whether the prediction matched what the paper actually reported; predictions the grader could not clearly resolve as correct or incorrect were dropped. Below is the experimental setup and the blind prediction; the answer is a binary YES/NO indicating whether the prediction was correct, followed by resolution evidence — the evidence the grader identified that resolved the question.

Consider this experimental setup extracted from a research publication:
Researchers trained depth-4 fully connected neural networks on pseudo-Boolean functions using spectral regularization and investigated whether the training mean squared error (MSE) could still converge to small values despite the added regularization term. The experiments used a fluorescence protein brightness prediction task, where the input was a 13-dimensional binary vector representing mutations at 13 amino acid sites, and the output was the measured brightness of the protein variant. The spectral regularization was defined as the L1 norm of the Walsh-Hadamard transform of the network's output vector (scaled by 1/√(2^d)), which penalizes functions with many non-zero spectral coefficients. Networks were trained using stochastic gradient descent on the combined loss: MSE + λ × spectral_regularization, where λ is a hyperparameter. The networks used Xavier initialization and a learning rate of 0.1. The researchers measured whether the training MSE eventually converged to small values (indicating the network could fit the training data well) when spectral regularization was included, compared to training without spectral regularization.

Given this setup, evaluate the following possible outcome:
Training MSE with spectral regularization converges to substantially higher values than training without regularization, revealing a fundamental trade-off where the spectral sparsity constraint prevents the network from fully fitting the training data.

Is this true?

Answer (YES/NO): NO